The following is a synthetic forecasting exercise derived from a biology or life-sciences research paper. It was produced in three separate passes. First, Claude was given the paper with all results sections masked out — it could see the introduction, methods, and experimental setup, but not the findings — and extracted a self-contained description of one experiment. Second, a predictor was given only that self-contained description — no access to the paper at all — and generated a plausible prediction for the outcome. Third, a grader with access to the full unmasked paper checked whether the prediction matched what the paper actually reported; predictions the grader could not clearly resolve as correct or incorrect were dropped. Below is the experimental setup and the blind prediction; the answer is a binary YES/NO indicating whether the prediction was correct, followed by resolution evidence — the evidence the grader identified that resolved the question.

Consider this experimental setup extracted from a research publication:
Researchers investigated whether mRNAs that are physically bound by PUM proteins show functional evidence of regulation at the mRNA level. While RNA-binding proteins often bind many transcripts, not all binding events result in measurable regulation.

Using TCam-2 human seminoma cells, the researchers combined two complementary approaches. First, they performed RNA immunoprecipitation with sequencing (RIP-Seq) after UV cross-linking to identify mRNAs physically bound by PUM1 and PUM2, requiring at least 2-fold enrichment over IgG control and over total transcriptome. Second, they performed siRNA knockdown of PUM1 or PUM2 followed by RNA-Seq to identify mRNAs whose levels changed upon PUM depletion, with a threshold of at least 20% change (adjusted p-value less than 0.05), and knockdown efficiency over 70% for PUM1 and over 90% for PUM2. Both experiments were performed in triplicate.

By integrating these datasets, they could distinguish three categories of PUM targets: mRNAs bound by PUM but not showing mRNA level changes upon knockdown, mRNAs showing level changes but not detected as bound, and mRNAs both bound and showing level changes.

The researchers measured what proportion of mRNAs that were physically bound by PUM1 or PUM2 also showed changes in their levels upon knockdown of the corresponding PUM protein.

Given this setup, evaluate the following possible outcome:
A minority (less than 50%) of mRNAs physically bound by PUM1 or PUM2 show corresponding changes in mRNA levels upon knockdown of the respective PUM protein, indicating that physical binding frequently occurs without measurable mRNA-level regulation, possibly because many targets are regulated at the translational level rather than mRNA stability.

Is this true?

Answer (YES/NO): YES